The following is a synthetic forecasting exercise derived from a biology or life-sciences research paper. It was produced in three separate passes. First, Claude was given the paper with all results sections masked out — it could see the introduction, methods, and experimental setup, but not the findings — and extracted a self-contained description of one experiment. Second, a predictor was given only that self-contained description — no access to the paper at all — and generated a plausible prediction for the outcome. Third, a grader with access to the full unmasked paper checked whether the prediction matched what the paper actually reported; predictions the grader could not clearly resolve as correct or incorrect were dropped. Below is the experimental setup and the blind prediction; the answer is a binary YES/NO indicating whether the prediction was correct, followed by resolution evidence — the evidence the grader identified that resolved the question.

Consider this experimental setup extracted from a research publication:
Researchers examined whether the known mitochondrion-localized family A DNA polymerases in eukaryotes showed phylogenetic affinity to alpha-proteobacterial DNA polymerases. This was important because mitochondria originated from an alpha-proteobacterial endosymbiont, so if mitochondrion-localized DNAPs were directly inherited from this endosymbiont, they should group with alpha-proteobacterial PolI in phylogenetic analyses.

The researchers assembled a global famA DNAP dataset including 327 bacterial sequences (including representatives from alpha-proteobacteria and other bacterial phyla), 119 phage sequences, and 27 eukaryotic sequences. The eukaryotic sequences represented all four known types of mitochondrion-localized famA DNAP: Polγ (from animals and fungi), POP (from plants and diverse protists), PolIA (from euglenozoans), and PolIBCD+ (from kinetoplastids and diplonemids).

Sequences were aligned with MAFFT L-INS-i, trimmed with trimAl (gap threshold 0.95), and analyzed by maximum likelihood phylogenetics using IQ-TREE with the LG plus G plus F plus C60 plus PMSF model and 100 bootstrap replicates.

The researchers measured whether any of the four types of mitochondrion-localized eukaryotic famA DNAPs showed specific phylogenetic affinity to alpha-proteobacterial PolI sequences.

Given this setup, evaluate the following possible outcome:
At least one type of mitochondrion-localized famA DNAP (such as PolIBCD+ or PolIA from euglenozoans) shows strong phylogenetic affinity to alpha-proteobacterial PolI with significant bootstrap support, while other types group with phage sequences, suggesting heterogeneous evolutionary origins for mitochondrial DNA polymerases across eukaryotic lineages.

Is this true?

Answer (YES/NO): NO